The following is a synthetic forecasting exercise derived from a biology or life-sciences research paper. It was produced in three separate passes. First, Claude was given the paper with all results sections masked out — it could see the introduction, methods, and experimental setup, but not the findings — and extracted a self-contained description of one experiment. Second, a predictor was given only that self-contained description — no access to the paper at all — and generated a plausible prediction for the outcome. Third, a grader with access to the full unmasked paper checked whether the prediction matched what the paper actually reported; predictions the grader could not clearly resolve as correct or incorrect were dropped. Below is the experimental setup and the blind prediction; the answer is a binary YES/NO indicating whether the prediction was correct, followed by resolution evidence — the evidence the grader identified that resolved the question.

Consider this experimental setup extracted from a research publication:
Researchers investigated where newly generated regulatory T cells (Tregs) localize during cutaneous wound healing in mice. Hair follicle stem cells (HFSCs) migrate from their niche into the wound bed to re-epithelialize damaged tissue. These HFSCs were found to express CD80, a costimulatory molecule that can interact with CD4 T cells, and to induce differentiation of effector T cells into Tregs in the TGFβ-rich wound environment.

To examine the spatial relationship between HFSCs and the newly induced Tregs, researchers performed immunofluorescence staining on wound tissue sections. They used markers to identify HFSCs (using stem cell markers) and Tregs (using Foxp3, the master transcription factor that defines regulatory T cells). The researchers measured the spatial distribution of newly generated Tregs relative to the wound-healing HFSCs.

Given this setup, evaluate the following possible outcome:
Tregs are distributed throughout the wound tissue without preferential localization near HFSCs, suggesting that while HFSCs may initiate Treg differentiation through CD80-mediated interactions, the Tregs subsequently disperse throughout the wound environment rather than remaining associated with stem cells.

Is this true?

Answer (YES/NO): NO